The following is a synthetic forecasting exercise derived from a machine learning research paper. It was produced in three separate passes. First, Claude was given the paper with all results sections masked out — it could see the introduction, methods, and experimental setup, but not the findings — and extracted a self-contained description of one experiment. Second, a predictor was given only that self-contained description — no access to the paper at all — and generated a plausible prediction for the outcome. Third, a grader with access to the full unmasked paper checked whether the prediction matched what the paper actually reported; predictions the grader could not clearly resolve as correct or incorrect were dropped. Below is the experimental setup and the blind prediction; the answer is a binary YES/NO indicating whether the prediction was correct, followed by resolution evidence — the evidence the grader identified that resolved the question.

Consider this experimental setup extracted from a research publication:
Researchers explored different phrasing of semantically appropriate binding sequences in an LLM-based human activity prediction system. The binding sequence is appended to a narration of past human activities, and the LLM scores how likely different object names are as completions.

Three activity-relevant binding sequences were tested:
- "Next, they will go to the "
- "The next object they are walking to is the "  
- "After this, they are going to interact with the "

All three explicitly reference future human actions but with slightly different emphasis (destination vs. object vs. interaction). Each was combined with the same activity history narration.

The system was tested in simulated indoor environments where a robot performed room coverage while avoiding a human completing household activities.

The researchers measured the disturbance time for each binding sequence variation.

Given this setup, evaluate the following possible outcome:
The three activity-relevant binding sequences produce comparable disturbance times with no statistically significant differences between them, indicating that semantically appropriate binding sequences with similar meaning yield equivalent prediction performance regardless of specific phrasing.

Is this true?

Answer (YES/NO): NO